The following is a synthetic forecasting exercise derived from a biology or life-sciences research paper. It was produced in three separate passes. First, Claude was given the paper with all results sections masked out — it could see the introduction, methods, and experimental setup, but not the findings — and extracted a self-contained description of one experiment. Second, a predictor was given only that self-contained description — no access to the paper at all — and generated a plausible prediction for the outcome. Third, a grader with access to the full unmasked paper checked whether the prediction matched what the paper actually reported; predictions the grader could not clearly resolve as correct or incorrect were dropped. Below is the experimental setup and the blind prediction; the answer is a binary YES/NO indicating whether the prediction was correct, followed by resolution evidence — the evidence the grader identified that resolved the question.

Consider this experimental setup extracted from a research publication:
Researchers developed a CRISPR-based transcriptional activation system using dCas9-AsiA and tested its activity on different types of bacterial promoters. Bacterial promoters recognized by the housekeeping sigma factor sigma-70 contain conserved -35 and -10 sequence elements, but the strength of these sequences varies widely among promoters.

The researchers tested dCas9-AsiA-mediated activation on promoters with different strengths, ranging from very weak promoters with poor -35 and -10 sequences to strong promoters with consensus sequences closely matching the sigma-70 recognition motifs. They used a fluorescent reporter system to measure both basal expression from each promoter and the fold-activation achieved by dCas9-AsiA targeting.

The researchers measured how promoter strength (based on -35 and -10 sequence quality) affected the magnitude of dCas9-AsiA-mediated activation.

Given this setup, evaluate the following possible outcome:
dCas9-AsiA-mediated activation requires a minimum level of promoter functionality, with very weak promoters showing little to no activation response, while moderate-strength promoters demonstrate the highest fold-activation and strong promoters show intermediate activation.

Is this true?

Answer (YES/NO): NO